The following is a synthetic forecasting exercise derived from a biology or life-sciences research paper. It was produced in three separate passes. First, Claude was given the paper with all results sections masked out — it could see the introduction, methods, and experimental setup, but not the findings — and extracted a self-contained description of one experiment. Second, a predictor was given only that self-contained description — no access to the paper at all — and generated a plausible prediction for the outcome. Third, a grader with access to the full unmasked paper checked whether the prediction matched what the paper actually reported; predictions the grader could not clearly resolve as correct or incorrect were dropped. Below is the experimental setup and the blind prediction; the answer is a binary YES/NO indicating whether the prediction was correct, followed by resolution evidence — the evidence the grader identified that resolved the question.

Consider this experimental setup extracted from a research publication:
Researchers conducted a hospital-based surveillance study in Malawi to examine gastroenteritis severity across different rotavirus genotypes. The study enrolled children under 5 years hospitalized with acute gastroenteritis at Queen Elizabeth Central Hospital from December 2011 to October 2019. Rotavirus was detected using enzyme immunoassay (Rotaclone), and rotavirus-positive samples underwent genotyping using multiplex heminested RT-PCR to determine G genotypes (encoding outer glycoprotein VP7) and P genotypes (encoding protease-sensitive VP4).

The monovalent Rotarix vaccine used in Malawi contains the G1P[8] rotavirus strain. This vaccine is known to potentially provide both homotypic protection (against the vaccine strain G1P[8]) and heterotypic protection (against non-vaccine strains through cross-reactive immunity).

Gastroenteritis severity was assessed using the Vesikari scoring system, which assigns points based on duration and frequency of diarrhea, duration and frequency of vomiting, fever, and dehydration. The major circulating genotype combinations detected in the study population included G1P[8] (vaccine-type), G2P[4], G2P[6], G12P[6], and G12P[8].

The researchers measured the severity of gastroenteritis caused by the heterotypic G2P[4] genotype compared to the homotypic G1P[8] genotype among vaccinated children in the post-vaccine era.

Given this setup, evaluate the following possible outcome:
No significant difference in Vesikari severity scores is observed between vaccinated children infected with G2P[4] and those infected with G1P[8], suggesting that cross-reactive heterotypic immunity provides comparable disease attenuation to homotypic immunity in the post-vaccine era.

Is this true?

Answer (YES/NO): YES